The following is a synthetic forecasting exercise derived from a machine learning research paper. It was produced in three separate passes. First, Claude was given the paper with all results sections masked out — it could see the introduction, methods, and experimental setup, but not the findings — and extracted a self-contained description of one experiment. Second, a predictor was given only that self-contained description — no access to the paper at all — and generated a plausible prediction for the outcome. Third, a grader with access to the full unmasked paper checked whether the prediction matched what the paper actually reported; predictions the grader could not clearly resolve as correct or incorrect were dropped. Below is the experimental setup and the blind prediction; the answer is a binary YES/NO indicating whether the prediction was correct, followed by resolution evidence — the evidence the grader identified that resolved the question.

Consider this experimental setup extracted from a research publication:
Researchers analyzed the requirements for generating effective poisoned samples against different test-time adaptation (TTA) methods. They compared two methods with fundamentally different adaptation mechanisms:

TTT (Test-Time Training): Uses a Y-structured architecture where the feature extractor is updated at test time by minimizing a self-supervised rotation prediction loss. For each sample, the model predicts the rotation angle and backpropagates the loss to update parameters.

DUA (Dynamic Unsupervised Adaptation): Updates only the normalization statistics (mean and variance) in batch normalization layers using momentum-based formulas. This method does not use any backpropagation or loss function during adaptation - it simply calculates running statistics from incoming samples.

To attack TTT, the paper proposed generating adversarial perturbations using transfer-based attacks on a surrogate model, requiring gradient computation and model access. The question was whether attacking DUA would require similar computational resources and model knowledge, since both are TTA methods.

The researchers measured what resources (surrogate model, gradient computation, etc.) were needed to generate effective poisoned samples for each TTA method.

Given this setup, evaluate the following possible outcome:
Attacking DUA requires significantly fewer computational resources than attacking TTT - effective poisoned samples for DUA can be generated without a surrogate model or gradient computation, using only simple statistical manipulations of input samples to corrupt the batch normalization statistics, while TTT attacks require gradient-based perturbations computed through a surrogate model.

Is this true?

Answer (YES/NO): YES